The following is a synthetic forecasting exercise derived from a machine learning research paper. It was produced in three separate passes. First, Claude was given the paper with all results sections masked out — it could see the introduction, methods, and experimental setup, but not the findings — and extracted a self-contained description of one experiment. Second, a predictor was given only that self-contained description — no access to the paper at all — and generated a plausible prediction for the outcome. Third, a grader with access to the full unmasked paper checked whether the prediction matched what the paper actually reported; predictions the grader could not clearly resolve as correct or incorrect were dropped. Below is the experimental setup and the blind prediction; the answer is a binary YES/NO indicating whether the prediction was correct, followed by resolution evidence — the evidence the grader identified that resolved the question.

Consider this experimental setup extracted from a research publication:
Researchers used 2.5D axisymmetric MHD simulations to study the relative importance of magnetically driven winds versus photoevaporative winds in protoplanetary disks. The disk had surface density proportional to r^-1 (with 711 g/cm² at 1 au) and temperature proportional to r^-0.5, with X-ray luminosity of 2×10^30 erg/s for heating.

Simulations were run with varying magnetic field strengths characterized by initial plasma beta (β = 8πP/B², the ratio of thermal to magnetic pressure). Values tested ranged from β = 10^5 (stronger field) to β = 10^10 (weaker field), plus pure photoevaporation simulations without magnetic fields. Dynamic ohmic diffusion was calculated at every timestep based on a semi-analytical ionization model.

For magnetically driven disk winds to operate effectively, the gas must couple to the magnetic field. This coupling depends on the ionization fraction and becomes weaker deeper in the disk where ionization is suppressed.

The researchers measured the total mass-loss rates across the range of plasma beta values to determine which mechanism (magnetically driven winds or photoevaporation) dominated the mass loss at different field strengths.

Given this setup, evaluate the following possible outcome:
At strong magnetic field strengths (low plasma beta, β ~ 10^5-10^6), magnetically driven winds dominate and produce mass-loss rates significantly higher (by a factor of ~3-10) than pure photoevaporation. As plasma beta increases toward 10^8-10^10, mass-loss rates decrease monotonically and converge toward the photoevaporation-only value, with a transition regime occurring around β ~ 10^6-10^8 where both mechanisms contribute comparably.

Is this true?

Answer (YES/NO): NO